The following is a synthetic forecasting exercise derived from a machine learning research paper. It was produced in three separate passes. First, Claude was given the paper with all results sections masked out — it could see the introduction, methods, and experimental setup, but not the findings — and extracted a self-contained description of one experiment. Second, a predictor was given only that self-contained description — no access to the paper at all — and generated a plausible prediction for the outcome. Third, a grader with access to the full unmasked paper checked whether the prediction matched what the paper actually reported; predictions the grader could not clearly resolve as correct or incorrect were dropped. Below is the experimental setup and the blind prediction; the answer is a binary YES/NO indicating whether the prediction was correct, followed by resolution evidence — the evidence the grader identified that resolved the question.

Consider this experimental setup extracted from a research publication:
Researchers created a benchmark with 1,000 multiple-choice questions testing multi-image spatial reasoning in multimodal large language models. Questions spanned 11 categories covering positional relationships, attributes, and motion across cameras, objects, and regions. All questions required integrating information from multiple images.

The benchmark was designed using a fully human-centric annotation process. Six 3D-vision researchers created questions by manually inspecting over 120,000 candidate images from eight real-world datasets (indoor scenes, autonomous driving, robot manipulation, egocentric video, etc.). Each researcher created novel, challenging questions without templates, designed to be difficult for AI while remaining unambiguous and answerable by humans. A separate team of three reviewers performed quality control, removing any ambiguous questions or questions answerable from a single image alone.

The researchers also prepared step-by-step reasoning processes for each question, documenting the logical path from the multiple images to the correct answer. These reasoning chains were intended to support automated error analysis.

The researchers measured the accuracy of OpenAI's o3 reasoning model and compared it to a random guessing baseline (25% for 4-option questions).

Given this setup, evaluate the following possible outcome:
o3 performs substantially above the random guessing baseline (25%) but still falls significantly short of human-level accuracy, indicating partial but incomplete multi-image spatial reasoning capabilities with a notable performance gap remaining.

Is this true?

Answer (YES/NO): YES